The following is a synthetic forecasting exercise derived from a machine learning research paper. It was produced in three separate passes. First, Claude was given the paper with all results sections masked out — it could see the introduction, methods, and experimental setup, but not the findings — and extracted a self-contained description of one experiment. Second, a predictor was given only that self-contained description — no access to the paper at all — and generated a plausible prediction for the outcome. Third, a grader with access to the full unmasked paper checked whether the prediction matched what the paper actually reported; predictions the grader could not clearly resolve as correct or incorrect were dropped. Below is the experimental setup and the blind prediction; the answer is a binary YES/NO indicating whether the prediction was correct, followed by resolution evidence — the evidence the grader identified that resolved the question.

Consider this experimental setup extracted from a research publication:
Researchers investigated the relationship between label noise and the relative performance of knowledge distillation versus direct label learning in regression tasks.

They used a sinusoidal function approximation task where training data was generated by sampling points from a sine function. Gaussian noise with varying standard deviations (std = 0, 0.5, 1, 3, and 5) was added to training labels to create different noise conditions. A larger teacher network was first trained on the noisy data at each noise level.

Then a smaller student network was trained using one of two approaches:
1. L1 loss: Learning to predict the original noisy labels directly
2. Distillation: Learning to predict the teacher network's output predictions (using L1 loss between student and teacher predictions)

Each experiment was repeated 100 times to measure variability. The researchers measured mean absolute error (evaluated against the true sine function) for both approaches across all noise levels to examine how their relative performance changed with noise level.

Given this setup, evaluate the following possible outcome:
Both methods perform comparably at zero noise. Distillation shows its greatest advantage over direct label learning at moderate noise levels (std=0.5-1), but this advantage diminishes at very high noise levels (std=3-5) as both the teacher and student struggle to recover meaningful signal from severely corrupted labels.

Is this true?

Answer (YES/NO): NO